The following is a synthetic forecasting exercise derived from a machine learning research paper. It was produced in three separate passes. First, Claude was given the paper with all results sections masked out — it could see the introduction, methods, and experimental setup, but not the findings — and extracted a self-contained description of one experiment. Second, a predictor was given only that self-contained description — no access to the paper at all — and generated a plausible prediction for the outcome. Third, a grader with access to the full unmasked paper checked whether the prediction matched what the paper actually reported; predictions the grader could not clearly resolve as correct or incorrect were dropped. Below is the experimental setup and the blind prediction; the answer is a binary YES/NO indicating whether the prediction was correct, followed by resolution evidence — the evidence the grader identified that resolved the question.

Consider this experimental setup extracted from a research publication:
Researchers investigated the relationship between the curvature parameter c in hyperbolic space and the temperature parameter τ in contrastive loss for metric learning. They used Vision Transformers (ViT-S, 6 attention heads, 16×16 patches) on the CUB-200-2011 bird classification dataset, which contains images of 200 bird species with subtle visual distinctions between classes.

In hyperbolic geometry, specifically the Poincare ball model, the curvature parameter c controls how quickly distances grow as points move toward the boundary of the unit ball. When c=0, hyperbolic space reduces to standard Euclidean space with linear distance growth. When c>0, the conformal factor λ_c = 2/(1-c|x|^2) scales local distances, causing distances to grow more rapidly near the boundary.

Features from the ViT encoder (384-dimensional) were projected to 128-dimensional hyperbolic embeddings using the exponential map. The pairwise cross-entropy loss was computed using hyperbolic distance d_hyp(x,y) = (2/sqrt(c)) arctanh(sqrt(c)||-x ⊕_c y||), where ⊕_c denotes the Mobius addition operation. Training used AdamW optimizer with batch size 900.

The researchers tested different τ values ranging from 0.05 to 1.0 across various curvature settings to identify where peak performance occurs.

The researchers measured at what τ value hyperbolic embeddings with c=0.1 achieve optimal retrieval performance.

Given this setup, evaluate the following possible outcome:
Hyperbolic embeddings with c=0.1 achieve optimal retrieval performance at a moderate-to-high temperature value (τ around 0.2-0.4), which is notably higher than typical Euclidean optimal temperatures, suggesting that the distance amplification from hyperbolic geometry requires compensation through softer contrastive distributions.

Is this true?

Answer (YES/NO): YES